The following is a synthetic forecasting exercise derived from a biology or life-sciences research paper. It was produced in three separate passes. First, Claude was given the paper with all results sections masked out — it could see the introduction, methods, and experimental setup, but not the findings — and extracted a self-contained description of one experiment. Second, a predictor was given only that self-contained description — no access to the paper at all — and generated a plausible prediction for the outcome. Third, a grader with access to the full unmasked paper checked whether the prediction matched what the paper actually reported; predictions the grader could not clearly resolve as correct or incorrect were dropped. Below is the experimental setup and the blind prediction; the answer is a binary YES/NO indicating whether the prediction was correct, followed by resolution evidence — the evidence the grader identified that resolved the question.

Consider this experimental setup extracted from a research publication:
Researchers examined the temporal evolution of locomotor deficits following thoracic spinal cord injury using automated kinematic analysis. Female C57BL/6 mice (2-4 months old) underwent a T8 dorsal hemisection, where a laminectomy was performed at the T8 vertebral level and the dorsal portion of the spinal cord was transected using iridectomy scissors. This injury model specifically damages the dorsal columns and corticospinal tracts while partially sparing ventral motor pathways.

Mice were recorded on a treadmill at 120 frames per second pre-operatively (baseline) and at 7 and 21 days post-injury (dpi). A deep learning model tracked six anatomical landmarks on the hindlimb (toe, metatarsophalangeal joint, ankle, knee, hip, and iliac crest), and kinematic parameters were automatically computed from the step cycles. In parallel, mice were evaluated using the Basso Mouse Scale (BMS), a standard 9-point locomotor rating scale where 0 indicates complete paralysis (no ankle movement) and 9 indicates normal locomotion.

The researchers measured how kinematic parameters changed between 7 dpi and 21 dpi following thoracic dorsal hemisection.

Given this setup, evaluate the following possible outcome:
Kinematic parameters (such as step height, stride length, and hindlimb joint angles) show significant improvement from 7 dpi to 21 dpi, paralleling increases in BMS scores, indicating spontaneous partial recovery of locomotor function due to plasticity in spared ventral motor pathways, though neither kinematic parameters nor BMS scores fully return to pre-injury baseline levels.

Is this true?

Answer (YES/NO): NO